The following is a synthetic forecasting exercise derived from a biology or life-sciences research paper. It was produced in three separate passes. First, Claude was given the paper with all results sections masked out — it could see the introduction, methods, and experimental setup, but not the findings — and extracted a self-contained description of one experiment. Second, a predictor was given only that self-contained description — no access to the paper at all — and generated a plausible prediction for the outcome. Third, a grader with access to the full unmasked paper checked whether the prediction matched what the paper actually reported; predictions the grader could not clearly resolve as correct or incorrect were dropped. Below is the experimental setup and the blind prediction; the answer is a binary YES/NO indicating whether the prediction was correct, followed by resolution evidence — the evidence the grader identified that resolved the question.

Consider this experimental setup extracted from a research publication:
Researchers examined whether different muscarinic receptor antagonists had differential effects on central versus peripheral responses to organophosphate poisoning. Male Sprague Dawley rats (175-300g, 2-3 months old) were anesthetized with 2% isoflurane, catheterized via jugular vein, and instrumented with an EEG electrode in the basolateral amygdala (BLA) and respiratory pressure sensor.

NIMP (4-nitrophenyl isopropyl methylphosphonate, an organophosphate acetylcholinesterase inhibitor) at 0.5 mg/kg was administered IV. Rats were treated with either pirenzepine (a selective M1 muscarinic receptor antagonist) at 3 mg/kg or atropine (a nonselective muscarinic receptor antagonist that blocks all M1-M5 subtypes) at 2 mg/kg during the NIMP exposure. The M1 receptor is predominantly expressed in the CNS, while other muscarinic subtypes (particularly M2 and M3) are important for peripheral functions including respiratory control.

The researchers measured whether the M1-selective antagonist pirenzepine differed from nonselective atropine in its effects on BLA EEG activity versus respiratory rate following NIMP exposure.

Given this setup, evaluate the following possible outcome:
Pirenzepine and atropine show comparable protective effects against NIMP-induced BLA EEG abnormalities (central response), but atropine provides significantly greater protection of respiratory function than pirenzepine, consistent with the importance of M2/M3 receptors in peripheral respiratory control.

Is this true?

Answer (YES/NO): NO